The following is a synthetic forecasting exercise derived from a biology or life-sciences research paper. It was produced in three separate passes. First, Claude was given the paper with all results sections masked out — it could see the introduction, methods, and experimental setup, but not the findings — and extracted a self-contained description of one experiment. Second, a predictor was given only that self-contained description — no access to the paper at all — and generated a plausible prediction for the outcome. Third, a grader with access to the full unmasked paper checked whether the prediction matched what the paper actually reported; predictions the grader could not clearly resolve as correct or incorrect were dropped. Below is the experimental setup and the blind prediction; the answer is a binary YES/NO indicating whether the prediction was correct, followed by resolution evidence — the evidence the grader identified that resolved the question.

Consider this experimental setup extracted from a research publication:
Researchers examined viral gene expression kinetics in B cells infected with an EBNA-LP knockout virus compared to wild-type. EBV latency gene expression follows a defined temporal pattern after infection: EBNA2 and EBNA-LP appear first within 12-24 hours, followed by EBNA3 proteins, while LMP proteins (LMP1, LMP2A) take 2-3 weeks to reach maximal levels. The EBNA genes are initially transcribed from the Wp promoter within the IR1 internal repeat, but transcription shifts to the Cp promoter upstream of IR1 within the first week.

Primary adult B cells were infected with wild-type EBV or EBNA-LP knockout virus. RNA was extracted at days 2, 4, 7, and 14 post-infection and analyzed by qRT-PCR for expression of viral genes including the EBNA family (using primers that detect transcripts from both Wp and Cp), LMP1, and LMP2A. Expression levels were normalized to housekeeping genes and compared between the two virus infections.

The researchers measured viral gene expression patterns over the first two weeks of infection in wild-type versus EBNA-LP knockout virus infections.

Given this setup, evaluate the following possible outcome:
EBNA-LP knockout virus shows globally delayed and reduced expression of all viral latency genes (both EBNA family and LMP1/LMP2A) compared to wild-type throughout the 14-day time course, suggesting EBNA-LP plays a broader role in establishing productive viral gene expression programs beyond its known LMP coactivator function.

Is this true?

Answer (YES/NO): NO